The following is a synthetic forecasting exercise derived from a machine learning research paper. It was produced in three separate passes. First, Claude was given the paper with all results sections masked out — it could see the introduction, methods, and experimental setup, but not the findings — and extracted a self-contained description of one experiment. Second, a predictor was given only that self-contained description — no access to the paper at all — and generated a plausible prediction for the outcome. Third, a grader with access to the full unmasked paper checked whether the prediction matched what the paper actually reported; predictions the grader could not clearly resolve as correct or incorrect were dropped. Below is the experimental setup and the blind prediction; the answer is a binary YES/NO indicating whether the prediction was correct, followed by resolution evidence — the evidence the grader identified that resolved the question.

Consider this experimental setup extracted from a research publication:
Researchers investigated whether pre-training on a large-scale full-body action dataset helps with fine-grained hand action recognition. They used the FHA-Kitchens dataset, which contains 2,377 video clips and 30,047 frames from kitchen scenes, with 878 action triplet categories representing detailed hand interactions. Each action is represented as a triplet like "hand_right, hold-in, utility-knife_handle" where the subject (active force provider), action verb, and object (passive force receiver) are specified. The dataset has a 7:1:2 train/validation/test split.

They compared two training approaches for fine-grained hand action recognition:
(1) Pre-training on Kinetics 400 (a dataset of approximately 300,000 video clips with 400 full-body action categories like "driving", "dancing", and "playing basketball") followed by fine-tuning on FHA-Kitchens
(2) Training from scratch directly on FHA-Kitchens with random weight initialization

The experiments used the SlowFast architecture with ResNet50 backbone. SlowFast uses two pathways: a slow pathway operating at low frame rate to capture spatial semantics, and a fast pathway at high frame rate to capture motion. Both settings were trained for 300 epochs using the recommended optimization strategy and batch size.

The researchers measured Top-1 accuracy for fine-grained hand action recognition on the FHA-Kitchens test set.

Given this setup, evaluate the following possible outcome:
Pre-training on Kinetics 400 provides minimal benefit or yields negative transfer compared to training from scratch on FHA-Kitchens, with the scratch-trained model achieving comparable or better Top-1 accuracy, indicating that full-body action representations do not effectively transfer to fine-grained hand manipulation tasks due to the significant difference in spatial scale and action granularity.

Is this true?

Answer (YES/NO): NO